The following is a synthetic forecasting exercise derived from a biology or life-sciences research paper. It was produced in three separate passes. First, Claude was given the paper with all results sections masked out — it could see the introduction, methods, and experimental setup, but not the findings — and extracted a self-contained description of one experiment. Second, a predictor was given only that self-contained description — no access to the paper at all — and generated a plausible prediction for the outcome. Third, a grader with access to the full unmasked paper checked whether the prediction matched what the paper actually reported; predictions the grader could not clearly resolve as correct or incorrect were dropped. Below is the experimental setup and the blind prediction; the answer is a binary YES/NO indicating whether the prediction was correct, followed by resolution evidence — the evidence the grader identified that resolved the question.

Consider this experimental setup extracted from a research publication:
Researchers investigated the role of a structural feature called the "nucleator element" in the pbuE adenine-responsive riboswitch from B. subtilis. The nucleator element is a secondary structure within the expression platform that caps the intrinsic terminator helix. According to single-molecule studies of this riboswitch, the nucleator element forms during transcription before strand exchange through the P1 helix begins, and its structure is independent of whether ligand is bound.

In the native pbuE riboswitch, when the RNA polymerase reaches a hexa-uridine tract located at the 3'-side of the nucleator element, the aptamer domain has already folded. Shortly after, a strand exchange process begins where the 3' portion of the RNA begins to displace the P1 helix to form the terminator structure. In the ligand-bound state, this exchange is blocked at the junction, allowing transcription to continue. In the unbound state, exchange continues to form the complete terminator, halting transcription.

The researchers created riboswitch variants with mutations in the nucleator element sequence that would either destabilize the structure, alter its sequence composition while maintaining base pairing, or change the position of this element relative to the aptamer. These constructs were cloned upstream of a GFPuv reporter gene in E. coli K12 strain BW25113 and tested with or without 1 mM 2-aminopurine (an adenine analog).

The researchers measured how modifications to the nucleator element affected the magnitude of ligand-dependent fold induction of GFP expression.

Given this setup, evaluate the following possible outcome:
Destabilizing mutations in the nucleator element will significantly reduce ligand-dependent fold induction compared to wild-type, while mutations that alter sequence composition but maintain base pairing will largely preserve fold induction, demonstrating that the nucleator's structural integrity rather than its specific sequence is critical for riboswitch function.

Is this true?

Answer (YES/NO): NO